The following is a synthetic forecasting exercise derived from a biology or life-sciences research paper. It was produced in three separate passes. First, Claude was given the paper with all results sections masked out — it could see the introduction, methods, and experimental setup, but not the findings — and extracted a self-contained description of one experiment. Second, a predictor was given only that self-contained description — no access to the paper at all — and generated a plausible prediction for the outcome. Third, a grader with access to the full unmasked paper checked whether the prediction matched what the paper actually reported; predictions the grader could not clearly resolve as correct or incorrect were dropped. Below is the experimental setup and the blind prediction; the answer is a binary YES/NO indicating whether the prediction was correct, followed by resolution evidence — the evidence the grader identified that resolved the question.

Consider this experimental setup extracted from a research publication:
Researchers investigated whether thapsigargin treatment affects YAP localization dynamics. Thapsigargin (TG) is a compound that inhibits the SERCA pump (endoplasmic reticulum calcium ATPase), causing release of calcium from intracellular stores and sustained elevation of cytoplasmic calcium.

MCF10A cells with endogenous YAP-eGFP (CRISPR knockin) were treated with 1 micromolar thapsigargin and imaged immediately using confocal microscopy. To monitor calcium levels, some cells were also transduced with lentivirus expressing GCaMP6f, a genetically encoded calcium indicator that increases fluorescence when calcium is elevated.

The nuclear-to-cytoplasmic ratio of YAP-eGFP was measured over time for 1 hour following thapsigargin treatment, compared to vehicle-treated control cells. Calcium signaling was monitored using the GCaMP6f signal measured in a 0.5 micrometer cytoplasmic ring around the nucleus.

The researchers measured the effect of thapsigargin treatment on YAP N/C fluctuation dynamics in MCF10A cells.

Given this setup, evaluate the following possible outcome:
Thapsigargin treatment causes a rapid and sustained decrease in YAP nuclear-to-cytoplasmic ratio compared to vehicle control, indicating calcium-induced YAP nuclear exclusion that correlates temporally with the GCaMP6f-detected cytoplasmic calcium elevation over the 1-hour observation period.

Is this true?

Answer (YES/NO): NO